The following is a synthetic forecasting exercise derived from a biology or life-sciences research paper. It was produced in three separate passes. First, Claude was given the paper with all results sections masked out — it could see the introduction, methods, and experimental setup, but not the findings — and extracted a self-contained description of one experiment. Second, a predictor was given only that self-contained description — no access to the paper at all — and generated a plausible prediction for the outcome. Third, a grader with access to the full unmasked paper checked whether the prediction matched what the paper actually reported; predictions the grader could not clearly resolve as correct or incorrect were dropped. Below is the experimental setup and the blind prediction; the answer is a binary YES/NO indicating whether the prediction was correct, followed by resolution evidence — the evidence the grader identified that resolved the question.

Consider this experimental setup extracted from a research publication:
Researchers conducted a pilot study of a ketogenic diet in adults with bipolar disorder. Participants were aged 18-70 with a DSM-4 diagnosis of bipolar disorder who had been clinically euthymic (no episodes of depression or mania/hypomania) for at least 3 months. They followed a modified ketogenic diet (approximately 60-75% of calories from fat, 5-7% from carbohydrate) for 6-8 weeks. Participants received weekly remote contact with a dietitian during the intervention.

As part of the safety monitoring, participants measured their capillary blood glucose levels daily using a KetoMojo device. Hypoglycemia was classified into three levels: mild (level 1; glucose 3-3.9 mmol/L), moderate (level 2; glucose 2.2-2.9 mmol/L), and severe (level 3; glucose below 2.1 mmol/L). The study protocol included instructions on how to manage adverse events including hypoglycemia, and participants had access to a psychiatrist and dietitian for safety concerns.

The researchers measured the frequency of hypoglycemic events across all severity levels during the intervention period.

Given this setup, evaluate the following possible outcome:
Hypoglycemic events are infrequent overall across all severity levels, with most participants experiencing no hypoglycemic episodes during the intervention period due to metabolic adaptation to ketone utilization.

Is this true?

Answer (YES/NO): NO